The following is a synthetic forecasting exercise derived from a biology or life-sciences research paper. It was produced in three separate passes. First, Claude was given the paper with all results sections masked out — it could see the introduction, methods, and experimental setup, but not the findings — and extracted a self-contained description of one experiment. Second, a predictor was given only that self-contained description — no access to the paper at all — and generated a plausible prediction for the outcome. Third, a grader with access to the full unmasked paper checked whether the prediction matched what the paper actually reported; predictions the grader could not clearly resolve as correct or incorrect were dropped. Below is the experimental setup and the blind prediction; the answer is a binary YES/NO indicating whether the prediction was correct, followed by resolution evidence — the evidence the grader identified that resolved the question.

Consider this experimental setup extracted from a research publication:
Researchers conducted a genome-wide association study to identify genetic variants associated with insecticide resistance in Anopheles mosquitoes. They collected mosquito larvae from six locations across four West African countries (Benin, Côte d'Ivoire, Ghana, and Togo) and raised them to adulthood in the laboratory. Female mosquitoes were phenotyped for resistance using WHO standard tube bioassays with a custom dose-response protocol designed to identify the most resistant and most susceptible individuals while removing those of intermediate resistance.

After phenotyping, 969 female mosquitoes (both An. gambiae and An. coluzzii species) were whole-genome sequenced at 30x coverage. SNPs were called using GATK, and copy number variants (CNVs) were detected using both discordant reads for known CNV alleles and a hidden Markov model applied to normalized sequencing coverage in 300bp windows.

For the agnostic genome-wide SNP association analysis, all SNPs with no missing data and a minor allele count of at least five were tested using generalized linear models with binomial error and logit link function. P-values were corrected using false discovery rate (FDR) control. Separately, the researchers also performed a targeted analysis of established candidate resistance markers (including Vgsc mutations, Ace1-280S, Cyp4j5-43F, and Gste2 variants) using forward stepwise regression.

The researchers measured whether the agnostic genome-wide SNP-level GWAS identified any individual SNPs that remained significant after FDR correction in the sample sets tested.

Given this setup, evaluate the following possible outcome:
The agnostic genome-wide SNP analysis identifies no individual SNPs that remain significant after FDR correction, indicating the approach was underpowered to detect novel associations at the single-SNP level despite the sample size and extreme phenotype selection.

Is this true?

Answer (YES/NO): NO